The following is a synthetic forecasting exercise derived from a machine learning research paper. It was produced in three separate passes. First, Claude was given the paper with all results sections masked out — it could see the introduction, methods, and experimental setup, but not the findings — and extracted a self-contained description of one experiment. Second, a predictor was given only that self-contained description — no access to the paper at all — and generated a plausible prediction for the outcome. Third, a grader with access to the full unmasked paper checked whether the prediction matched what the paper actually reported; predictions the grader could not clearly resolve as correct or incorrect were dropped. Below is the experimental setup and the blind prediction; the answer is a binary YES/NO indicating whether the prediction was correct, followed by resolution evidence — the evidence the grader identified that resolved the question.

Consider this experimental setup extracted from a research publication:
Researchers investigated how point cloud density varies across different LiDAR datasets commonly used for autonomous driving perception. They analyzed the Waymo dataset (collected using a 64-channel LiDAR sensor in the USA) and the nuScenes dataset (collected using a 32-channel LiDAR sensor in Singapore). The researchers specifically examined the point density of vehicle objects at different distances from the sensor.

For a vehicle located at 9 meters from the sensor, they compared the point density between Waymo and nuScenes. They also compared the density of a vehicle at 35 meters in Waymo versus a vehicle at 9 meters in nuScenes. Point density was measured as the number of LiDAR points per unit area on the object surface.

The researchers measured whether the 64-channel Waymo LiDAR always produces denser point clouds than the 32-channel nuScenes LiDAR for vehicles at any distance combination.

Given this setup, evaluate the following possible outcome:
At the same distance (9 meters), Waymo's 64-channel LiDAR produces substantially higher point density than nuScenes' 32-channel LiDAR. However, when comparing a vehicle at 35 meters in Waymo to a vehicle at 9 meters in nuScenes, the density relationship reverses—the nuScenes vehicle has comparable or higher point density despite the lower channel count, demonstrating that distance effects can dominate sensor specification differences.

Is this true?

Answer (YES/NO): YES